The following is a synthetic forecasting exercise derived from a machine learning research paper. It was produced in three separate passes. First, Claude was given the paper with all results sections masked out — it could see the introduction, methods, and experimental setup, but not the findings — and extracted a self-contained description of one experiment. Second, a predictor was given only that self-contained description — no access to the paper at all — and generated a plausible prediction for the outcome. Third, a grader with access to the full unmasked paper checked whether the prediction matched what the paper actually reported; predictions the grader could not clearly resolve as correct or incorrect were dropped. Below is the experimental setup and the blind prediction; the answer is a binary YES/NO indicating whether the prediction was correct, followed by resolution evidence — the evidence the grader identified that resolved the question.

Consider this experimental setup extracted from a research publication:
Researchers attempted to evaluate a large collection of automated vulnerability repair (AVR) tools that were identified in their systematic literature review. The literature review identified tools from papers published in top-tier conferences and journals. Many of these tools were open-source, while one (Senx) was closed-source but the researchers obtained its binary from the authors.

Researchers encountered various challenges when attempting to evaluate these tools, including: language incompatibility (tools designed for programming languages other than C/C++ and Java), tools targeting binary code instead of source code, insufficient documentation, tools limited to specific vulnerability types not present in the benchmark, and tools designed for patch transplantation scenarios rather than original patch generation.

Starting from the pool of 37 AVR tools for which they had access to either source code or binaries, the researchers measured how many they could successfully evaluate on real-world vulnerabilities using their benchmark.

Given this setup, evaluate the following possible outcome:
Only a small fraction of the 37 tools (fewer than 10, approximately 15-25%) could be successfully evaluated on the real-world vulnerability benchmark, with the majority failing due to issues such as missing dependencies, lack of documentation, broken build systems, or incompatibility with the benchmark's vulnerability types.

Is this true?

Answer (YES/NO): YES